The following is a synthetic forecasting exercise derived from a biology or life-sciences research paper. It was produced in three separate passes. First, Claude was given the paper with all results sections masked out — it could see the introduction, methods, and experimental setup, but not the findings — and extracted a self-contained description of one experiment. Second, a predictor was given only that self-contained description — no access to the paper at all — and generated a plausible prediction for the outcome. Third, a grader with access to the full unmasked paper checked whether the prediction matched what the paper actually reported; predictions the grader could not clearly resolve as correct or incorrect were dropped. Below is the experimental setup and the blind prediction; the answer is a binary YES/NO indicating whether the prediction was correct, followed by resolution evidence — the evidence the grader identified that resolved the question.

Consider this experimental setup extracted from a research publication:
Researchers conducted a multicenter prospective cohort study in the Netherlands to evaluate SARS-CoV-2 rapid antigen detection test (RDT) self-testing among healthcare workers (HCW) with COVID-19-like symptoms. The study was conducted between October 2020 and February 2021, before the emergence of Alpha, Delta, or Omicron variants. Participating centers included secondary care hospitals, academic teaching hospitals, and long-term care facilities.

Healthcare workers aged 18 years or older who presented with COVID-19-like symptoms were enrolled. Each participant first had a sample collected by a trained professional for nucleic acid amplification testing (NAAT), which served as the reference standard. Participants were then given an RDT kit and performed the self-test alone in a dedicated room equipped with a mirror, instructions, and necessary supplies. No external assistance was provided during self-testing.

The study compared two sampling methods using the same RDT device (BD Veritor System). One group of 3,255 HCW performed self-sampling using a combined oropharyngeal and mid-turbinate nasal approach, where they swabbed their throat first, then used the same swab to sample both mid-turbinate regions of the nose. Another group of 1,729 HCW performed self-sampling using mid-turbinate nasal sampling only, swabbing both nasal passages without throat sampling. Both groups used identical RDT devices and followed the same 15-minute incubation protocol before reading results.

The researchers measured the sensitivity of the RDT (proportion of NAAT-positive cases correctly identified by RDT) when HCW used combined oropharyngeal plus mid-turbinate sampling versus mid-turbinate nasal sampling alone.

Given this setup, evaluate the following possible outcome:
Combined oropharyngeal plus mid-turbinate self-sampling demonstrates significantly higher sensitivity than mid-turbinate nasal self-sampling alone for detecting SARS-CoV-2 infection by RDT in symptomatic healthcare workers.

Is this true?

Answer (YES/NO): YES